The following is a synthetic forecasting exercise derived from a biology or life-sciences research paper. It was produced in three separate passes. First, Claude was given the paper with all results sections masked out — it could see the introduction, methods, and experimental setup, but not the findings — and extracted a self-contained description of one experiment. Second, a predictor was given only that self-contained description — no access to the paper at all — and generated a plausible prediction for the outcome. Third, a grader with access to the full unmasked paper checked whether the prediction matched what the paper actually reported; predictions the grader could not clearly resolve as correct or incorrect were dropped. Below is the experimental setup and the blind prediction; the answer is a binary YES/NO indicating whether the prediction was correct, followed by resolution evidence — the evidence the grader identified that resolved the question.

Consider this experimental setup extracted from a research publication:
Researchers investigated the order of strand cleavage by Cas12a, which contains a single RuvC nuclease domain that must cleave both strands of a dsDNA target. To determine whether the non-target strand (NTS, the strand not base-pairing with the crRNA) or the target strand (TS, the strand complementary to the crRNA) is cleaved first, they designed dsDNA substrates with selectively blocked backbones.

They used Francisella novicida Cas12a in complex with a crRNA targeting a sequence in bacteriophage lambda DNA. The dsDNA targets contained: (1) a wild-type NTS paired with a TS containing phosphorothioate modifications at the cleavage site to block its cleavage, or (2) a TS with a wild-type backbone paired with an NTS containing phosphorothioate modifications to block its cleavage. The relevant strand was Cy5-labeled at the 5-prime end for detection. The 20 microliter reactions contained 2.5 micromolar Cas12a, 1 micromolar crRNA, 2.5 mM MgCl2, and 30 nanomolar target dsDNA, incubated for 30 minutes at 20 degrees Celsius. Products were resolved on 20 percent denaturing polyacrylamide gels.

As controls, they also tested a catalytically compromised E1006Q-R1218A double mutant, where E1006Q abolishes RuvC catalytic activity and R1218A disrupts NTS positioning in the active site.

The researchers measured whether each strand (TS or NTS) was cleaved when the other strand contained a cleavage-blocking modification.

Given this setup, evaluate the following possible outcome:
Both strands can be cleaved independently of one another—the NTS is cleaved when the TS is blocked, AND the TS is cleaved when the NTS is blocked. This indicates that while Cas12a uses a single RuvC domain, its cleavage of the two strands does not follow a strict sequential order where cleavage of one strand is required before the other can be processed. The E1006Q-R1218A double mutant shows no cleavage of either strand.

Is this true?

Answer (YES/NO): NO